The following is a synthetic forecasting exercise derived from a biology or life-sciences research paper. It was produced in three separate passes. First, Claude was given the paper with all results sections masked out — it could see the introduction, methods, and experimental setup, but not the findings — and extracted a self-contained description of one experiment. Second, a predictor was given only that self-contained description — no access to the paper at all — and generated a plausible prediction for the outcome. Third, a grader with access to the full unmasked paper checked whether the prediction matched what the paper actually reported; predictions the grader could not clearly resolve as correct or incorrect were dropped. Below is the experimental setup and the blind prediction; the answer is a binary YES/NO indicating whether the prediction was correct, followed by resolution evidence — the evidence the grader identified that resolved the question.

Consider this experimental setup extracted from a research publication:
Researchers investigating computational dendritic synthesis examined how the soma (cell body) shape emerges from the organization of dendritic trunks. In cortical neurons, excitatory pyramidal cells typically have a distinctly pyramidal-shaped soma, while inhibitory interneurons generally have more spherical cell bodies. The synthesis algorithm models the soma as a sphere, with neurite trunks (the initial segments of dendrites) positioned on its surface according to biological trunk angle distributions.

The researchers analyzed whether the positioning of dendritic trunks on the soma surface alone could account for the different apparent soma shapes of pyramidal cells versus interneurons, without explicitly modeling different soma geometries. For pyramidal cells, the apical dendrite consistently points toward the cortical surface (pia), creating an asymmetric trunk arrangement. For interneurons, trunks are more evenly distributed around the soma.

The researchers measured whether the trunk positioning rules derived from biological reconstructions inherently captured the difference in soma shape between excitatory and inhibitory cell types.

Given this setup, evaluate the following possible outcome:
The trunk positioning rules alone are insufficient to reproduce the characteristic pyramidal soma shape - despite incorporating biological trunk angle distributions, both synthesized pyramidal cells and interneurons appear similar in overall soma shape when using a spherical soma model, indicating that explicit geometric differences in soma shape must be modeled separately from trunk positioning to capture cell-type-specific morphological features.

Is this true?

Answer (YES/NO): NO